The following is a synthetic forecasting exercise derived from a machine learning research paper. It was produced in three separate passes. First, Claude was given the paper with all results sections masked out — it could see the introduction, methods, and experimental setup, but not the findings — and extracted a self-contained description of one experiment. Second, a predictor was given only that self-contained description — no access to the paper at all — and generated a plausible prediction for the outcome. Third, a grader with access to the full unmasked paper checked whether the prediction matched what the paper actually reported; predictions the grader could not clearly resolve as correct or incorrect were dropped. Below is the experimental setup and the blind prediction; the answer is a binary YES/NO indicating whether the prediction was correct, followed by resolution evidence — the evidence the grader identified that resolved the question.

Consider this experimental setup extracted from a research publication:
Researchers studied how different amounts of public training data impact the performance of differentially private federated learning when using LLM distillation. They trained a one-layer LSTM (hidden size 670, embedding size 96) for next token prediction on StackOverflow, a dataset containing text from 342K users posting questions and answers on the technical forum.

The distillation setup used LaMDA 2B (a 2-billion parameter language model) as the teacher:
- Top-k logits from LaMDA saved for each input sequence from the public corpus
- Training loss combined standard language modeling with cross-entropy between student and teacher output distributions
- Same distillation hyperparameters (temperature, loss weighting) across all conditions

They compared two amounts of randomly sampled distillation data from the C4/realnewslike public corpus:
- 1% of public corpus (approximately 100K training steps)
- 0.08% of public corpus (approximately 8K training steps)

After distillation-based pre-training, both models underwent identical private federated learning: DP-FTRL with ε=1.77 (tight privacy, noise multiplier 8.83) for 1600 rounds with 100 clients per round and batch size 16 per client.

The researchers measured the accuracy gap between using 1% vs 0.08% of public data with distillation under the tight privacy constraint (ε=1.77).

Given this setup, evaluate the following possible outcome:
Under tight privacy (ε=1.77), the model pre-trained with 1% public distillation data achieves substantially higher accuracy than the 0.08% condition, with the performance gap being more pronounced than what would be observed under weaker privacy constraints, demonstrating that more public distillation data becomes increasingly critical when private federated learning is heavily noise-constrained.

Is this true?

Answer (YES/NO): YES